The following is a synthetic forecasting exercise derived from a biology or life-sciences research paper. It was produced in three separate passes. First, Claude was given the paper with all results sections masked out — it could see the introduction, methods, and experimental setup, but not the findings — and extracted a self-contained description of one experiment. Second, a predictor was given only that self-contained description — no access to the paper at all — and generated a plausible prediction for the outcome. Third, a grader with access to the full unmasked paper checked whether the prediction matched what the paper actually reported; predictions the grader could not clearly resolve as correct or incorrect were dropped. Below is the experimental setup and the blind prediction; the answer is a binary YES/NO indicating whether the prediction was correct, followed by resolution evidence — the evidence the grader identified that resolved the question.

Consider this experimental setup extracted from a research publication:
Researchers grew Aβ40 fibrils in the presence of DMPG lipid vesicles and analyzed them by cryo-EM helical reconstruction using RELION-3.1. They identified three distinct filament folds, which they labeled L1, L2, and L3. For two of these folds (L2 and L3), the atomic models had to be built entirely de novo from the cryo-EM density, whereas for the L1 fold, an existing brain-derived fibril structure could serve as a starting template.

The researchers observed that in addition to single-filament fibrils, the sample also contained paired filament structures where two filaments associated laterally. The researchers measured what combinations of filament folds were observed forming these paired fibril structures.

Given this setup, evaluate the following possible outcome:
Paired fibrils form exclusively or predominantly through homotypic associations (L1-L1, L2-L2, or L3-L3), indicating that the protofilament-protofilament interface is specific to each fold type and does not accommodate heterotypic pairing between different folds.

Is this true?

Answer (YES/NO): NO